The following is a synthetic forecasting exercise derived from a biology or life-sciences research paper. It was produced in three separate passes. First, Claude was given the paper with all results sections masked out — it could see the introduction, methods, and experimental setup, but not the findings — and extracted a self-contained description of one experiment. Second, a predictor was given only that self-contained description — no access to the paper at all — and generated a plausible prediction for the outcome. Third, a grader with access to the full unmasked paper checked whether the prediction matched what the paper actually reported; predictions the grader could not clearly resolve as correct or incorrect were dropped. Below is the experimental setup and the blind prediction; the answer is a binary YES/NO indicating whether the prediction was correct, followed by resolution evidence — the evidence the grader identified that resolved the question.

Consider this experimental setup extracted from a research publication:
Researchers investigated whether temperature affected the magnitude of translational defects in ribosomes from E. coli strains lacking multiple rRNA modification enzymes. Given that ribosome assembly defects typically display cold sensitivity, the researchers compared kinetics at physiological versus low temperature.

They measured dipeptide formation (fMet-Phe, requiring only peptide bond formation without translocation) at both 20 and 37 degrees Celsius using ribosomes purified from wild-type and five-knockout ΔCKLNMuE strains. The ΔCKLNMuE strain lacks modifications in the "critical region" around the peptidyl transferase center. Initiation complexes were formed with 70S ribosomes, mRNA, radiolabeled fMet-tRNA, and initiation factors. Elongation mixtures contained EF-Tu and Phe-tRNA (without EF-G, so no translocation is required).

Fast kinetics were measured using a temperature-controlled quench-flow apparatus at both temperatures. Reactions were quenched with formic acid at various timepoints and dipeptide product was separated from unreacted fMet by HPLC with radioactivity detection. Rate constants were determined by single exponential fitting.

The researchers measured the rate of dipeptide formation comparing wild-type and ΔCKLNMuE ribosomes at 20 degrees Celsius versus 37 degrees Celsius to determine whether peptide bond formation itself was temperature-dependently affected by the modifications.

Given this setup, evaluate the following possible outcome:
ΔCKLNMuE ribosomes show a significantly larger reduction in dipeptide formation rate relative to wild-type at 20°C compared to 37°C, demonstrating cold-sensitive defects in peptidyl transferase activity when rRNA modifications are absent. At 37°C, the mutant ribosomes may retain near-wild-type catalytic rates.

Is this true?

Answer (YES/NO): NO